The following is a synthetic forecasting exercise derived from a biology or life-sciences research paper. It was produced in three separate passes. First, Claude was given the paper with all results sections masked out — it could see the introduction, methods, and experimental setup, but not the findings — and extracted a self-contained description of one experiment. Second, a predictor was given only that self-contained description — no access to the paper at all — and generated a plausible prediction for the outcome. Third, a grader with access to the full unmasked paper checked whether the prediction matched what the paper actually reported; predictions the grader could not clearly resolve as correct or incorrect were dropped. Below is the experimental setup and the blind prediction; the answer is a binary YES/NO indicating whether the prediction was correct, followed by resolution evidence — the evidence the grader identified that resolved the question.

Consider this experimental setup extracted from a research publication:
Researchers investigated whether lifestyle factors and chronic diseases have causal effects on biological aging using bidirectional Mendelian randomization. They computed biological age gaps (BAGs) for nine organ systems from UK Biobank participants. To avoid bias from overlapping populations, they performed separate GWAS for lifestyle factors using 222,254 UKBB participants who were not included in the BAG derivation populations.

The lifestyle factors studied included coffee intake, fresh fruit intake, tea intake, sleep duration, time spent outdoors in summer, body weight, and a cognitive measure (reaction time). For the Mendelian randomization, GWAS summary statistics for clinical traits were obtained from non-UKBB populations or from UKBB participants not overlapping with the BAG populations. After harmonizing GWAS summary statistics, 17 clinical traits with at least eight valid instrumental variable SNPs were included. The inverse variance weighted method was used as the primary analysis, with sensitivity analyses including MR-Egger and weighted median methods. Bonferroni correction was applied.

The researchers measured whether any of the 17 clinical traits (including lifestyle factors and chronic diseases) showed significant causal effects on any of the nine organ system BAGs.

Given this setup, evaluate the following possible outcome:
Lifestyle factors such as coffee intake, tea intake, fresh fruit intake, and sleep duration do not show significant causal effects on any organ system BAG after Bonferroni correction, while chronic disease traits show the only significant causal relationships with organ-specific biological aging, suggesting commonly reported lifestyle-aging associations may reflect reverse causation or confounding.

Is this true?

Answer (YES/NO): NO